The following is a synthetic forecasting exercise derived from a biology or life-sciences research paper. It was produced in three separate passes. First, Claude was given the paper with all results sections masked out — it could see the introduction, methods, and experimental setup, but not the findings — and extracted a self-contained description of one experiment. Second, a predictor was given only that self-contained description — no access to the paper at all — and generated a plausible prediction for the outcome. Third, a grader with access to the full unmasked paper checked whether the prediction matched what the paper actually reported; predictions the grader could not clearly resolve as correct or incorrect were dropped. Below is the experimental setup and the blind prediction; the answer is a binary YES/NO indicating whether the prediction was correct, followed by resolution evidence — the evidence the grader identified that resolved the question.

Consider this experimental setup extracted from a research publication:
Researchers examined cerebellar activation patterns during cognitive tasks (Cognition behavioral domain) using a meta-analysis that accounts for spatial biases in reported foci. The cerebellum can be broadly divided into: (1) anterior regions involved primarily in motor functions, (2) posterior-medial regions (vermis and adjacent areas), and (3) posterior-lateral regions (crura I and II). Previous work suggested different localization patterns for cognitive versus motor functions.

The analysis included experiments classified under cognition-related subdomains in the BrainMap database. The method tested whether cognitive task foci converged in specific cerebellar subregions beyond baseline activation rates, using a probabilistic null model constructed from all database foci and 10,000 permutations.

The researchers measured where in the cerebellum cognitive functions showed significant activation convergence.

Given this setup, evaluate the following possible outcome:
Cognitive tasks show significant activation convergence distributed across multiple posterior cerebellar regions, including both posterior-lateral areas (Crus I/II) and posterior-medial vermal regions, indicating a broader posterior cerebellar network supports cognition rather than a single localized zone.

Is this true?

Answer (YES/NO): NO